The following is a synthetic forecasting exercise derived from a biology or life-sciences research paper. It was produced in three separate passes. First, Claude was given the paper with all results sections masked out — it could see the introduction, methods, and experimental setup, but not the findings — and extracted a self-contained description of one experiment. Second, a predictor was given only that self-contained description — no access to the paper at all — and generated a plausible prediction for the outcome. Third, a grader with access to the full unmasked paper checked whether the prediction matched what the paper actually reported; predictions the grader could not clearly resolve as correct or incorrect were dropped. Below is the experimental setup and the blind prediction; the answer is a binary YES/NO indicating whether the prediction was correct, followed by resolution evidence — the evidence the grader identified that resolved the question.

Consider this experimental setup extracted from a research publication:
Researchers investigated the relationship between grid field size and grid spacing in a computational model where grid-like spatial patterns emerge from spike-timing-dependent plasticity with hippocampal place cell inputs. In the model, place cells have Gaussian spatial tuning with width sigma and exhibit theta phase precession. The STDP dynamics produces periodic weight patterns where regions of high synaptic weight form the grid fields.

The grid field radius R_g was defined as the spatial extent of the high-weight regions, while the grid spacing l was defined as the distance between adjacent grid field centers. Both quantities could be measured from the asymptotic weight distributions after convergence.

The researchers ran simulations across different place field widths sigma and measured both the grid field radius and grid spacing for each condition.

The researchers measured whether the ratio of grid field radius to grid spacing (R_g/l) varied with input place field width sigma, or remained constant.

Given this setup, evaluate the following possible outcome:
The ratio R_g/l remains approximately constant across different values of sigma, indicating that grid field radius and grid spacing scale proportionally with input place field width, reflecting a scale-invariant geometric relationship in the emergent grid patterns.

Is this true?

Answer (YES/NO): YES